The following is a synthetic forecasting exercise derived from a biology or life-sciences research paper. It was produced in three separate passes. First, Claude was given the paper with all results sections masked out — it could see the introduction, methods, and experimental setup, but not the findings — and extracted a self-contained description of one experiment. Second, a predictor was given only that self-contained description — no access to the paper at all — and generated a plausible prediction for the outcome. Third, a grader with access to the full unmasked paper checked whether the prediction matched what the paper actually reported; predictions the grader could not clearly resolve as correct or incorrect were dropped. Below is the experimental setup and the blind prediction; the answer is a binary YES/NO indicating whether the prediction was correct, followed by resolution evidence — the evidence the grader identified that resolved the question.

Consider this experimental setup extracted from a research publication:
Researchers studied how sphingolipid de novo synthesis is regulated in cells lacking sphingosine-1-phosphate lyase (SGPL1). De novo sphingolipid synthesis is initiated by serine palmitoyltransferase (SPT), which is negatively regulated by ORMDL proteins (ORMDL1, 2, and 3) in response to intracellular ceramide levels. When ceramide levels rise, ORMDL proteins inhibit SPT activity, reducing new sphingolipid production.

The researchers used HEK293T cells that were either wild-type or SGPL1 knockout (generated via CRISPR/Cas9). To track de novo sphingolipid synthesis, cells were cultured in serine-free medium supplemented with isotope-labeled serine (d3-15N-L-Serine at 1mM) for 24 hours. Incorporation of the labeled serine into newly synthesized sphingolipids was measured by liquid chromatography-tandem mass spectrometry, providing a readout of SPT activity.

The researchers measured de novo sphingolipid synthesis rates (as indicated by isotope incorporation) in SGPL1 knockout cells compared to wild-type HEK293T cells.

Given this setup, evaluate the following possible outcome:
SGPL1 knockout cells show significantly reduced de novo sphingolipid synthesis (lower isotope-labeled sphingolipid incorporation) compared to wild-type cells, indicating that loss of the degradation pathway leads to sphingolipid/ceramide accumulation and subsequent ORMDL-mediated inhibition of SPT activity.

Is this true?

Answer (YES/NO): YES